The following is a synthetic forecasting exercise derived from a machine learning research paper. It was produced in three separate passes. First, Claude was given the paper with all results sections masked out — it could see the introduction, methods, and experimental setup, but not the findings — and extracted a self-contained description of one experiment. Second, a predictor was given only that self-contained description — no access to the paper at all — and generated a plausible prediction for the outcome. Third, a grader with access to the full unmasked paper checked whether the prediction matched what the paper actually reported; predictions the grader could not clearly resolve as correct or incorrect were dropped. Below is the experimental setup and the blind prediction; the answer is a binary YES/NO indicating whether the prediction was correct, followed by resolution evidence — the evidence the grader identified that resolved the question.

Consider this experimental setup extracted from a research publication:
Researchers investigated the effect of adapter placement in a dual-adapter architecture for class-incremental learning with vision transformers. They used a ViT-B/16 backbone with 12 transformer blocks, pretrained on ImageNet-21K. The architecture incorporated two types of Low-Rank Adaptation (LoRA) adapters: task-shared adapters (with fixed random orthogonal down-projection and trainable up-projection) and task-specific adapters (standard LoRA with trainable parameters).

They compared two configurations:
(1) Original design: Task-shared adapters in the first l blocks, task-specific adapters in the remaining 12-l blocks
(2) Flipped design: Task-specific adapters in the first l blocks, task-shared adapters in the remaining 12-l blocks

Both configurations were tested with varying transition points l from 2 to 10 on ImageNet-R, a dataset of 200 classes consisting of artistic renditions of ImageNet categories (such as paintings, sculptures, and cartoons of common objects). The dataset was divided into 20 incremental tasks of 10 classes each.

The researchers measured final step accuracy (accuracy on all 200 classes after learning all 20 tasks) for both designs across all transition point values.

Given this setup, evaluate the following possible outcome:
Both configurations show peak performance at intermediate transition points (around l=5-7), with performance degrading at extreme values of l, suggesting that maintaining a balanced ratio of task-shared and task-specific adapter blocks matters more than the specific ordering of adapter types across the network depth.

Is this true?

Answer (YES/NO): NO